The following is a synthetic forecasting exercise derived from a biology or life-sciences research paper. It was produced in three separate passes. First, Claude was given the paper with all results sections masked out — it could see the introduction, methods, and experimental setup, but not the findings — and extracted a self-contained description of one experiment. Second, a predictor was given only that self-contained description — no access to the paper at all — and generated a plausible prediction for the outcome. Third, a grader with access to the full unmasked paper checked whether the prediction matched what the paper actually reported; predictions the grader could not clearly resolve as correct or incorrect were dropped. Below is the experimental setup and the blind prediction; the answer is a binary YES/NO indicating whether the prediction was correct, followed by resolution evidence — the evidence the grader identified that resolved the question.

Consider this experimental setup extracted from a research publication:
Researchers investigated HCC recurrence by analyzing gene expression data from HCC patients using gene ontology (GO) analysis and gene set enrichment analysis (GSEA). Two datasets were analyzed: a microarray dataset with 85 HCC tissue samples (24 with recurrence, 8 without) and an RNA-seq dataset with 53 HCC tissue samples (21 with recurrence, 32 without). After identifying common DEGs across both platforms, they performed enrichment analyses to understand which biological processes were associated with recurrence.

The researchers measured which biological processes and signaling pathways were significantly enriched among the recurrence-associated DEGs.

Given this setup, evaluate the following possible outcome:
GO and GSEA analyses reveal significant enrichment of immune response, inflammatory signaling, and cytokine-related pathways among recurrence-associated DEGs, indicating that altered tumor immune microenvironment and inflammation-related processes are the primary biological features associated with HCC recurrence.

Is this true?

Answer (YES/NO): NO